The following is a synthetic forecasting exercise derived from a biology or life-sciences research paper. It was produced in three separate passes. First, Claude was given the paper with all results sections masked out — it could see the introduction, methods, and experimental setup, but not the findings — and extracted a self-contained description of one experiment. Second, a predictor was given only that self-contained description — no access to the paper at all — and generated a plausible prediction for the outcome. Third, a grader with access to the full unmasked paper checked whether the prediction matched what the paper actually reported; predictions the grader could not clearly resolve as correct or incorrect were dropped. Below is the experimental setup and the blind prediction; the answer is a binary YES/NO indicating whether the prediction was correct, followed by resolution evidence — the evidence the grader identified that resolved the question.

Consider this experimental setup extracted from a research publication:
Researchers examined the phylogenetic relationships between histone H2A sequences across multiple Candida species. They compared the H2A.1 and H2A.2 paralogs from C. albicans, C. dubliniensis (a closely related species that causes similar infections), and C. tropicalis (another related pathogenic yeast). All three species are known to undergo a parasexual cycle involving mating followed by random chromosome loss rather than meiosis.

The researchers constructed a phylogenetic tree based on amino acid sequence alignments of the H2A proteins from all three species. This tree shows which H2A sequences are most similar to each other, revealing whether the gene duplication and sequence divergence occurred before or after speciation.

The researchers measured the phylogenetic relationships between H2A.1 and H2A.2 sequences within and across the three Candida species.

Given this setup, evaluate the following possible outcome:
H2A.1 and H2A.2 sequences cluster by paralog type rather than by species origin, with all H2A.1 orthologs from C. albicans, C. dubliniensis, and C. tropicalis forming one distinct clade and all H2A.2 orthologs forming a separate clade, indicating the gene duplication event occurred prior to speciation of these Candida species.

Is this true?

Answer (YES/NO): YES